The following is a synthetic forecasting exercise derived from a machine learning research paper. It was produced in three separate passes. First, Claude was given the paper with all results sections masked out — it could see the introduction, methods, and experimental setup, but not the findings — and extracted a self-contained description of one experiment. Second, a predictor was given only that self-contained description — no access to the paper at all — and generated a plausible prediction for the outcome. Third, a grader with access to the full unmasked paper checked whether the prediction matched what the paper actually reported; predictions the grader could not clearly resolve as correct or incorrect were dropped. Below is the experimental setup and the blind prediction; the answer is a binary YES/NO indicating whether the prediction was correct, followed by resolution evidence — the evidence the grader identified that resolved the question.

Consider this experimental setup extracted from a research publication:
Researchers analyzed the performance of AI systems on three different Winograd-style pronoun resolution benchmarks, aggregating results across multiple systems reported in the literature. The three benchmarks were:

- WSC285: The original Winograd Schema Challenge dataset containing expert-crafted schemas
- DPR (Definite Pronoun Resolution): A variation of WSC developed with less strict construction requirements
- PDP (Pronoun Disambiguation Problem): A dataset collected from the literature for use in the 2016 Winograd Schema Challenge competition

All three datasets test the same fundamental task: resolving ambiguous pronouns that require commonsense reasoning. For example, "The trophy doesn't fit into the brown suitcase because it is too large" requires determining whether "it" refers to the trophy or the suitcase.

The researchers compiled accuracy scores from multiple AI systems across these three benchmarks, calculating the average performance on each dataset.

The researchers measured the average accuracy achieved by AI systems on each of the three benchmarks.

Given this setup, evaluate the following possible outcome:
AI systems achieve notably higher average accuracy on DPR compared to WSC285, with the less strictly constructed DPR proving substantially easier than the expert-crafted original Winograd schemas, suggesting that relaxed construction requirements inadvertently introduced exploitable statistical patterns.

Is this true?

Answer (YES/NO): NO